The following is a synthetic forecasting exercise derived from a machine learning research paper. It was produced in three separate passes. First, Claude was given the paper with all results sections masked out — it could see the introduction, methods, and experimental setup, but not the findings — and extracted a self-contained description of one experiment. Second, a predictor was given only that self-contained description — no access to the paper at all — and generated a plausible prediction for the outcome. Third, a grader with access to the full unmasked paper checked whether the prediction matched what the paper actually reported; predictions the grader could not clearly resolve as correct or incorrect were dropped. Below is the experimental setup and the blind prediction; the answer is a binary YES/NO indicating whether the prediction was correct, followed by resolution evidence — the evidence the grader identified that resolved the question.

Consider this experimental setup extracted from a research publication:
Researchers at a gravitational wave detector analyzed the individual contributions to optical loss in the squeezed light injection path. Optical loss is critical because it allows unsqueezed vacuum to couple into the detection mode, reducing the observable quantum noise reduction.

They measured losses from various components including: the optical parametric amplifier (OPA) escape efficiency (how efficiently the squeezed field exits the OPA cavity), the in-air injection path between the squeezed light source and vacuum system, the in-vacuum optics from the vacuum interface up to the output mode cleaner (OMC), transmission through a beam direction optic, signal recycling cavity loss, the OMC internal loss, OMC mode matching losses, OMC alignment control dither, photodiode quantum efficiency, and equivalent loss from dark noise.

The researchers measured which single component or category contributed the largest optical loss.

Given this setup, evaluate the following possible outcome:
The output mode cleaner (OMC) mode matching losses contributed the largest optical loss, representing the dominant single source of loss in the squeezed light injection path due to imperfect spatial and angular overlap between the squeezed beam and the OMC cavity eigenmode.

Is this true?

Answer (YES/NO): NO